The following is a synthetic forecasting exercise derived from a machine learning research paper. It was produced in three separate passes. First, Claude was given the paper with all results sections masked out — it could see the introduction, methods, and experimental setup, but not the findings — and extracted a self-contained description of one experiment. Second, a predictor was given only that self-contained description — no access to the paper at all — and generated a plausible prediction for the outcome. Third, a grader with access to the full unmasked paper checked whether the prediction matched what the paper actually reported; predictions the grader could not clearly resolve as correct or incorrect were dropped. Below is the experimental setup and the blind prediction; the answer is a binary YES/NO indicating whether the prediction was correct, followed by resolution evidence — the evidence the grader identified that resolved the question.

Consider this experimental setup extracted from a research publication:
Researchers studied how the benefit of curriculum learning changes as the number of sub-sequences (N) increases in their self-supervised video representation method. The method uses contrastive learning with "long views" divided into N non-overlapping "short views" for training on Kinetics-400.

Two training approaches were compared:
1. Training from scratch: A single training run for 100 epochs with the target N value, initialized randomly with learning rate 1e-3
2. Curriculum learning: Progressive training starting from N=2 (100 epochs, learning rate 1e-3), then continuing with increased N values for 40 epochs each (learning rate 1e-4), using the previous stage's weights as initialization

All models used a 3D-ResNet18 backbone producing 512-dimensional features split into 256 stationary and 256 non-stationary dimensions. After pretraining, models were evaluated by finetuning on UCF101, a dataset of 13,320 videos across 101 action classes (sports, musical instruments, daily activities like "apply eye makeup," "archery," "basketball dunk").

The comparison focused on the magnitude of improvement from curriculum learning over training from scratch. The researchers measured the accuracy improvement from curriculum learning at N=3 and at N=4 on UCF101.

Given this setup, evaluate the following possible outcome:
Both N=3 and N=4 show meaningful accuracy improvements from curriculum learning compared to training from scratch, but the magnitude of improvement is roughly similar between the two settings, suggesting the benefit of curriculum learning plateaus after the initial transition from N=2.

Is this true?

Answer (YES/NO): NO